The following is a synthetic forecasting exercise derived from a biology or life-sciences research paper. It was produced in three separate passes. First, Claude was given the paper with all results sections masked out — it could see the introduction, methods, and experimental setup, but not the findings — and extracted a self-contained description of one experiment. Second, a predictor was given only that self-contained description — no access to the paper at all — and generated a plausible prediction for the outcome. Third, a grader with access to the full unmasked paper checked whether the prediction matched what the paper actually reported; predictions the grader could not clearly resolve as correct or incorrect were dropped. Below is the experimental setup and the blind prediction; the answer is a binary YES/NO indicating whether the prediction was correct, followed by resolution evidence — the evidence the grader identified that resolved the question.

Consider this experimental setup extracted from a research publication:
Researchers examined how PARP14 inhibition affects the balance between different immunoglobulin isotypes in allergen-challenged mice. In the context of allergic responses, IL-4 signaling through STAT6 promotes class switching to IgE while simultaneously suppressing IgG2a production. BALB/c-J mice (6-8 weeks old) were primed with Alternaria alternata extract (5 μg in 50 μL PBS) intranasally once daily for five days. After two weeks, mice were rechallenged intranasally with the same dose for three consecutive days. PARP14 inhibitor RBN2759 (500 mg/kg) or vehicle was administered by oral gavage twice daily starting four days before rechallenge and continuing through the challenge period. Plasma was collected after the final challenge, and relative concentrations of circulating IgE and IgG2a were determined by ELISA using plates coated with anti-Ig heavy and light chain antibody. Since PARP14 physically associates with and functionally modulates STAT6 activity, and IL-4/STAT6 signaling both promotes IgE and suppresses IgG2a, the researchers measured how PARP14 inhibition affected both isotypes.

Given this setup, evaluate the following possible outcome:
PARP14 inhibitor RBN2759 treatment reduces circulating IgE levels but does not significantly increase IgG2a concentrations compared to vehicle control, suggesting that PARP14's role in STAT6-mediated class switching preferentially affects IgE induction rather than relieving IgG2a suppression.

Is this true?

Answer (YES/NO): NO